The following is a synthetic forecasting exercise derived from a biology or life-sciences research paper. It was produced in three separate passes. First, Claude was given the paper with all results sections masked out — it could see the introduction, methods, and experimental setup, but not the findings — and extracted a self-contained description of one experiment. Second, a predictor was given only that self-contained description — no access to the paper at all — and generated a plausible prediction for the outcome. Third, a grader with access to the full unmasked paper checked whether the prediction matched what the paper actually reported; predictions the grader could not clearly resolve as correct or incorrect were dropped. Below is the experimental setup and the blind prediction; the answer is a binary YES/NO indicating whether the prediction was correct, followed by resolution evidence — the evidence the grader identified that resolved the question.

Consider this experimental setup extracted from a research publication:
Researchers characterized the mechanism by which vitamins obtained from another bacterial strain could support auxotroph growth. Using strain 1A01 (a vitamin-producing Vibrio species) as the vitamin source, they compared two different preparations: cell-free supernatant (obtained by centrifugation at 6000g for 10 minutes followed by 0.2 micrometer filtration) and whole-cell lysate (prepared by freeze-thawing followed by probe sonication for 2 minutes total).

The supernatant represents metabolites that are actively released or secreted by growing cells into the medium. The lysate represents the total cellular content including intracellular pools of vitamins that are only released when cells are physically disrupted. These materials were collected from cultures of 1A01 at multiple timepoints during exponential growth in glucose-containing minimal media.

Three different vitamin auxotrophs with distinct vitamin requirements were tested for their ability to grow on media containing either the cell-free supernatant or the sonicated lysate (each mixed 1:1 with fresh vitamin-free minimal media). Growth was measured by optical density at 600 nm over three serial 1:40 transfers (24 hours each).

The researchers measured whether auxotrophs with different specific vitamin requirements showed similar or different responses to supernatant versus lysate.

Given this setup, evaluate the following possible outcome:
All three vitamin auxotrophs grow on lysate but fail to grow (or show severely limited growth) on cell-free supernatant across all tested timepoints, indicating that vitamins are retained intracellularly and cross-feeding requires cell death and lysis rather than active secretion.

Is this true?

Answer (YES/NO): NO